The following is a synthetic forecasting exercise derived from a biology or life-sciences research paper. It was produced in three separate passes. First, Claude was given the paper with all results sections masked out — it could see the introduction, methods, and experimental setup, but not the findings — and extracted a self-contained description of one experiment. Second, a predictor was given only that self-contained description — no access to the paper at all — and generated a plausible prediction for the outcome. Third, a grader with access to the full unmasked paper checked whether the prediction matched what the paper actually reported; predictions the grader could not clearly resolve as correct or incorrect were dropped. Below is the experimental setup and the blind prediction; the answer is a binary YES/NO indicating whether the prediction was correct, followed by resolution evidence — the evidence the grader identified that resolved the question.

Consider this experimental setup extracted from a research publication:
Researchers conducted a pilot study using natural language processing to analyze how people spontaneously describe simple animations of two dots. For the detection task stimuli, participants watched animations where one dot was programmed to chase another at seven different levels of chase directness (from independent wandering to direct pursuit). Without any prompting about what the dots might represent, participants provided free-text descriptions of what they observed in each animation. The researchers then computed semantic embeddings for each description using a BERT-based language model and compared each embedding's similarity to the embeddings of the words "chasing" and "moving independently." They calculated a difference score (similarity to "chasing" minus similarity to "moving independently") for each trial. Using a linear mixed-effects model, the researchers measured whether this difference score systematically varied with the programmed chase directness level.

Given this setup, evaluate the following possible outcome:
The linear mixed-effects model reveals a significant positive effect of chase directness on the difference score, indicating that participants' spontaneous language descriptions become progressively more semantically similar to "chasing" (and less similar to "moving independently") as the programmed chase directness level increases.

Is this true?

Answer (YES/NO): YES